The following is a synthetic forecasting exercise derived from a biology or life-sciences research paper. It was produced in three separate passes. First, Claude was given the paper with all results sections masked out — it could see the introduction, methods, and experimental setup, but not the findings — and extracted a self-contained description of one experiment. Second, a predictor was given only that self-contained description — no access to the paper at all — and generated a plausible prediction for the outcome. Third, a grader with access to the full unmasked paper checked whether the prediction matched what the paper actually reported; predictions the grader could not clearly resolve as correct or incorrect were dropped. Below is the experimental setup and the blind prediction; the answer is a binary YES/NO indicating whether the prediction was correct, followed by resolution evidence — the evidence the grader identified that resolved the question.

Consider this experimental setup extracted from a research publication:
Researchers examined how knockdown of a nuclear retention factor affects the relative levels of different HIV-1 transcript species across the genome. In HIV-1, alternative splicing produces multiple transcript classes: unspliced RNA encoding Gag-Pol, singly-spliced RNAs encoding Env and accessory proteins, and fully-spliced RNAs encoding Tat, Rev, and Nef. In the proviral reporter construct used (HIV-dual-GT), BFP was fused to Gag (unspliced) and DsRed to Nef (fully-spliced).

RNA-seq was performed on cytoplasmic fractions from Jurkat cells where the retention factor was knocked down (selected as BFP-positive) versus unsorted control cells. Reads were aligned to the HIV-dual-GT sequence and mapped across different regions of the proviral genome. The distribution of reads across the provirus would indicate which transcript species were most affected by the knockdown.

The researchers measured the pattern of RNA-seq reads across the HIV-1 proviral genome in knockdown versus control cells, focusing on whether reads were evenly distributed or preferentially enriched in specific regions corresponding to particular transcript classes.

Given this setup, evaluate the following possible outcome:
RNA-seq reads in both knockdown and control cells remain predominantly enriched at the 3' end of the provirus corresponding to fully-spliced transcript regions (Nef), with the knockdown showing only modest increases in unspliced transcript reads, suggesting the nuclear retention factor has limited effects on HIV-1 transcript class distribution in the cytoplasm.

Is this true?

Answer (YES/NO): NO